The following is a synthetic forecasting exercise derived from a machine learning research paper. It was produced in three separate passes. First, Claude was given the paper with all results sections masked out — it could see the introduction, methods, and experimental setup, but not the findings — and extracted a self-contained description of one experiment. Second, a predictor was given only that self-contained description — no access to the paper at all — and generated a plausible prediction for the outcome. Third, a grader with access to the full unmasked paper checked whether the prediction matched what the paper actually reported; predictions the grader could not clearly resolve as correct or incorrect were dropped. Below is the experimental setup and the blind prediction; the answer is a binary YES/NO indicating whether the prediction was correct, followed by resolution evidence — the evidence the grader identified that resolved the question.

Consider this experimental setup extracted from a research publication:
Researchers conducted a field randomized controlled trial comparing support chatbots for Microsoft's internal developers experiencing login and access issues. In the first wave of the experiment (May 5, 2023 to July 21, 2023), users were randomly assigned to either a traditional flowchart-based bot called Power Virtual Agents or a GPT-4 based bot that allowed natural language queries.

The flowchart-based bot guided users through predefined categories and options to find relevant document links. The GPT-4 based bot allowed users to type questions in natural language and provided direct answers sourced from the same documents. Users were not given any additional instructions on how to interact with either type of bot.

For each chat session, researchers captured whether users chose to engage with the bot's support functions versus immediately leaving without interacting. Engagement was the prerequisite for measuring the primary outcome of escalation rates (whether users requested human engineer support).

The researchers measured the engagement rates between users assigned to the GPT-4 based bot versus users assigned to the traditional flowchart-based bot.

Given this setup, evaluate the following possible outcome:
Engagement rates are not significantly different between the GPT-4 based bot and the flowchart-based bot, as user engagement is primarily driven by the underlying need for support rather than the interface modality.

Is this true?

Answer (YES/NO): YES